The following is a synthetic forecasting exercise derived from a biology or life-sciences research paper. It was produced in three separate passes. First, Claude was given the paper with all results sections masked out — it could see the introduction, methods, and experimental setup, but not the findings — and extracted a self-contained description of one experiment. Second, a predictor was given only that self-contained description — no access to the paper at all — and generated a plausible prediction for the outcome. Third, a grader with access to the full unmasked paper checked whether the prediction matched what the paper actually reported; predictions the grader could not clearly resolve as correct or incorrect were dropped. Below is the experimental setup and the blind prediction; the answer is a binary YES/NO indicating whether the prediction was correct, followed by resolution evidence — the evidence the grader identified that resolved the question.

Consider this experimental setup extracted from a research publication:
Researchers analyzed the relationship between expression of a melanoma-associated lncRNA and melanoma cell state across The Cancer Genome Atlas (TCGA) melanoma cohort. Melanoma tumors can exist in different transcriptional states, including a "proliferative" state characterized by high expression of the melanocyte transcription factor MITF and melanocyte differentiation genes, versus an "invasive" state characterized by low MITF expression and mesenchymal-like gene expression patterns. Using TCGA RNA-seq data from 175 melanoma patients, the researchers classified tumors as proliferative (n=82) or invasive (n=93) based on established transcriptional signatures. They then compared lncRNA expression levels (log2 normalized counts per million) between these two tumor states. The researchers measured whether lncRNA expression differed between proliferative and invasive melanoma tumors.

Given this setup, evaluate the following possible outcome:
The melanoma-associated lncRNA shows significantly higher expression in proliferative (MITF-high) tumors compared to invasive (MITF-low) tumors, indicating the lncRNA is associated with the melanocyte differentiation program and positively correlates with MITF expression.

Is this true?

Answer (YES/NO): NO